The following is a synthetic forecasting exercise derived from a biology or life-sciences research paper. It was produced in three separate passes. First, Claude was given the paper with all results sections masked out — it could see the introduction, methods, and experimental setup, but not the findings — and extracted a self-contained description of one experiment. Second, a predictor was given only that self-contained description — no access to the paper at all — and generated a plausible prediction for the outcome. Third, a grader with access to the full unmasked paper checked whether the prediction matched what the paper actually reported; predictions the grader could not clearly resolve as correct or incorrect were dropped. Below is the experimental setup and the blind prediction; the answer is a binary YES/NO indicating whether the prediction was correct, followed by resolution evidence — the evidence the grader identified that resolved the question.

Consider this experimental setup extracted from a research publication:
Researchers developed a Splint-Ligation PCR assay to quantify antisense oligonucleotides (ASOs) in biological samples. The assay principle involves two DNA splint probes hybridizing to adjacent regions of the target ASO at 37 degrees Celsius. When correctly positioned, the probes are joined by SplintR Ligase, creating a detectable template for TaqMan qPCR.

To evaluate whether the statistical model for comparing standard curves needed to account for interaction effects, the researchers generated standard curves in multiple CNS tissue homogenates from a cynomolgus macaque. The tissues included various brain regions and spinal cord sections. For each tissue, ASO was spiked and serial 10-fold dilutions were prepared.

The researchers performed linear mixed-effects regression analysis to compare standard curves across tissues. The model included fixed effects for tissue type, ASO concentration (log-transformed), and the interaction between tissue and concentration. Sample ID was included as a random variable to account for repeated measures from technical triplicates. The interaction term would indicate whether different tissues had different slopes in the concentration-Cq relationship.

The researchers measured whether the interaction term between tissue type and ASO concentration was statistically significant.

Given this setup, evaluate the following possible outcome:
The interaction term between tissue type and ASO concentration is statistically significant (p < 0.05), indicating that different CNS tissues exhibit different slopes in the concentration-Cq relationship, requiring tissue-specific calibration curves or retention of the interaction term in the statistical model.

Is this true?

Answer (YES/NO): NO